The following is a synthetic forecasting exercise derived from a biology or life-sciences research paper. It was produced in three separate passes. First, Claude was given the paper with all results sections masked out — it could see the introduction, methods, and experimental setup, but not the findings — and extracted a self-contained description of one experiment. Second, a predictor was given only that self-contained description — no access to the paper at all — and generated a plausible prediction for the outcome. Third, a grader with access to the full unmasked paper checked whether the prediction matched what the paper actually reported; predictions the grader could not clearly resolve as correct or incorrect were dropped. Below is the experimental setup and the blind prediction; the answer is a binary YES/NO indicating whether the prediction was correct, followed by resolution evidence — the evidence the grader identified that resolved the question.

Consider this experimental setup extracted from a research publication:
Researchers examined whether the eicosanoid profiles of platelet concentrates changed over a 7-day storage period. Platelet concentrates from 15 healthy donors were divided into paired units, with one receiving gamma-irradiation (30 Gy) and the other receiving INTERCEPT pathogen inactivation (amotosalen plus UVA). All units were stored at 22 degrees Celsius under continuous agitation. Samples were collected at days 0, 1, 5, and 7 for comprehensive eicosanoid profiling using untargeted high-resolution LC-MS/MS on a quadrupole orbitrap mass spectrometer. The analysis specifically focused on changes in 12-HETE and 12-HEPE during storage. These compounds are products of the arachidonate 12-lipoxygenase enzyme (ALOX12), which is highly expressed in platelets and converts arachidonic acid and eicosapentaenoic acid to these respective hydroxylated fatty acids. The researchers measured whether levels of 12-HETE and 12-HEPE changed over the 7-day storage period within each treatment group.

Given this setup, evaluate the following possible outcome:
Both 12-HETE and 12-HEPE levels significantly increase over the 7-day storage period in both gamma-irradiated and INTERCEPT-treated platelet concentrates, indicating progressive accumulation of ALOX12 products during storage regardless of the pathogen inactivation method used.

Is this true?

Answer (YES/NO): NO